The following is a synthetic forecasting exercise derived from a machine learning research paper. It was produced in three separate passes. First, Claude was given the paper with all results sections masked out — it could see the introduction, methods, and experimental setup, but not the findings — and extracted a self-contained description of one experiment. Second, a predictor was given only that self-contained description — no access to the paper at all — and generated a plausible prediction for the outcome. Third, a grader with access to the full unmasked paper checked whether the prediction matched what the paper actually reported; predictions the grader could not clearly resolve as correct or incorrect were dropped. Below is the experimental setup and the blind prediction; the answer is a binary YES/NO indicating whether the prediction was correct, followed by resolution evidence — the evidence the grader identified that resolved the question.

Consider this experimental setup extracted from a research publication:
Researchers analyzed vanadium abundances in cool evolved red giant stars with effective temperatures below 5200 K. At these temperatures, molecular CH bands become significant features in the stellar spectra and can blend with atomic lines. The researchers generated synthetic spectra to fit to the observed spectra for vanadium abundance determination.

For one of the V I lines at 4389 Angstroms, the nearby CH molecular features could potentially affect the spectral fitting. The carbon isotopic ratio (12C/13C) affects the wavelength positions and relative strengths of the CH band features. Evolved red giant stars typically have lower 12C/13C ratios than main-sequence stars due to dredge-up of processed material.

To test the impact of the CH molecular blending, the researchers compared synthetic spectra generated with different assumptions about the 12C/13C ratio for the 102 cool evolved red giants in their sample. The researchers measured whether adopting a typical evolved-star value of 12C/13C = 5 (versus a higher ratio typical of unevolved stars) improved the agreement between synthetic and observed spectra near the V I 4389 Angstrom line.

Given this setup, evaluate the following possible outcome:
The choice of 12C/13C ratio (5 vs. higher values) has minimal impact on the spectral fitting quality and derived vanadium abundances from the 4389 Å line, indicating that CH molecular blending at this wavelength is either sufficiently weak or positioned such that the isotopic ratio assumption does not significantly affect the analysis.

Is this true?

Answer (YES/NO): NO